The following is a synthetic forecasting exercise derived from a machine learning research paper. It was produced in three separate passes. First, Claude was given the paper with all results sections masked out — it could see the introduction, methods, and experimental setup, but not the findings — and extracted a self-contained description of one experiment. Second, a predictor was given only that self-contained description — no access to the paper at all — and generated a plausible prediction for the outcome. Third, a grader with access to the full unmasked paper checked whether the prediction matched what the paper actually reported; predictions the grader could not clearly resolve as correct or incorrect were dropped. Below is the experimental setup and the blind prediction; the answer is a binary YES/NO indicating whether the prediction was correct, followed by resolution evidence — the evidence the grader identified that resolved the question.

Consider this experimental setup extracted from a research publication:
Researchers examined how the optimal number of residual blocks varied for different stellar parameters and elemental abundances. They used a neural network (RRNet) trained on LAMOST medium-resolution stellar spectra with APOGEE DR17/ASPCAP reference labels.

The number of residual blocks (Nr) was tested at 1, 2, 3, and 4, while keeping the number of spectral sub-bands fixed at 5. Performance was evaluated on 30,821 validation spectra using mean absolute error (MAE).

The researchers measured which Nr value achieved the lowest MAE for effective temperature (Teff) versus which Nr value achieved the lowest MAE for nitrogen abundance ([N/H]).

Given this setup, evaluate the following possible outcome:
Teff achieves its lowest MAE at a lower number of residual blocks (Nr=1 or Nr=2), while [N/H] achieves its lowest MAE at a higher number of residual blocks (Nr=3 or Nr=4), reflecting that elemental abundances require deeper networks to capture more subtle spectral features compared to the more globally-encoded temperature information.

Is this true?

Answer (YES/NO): YES